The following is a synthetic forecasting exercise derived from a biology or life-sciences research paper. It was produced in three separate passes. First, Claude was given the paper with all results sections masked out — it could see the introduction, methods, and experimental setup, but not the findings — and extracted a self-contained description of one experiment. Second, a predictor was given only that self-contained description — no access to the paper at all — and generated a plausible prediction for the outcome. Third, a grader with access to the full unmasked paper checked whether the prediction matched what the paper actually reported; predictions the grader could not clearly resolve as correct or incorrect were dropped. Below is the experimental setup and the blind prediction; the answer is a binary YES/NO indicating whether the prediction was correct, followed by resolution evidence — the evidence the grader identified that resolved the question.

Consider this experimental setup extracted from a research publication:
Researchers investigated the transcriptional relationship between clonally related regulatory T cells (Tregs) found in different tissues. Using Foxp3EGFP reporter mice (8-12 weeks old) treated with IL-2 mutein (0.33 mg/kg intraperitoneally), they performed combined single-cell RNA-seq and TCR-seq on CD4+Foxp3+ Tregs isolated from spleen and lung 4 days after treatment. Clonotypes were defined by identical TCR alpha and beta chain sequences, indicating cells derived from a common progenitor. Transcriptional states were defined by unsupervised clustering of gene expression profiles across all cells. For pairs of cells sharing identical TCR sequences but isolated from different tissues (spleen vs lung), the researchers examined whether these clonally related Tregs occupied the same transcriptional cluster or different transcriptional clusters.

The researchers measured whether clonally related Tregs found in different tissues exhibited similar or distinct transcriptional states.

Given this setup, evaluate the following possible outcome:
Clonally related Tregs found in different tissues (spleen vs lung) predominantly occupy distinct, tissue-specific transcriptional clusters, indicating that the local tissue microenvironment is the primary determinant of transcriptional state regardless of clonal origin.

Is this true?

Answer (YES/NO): NO